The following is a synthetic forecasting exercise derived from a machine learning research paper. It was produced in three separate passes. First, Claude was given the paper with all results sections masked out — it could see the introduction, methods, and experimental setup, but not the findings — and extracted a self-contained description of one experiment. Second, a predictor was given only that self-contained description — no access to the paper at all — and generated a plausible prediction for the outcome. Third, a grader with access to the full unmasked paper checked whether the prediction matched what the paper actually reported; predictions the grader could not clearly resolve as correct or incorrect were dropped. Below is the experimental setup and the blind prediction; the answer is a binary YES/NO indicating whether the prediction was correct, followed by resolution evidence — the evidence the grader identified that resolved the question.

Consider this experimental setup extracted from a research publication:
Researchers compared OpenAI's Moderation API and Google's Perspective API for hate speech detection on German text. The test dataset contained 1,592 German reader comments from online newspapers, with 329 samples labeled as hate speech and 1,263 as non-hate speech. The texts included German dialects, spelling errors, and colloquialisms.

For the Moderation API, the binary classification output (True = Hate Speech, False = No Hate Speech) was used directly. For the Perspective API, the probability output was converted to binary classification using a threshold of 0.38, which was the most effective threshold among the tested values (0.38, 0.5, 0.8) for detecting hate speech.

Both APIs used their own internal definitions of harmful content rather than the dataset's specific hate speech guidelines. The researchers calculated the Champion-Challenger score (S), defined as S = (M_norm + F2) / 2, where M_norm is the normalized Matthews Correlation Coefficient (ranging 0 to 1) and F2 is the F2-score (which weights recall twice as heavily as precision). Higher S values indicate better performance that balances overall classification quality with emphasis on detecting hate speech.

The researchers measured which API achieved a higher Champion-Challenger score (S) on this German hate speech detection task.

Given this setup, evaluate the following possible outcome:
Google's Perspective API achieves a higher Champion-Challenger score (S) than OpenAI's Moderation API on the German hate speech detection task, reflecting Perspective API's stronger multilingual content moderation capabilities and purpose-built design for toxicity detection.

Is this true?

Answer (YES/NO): NO